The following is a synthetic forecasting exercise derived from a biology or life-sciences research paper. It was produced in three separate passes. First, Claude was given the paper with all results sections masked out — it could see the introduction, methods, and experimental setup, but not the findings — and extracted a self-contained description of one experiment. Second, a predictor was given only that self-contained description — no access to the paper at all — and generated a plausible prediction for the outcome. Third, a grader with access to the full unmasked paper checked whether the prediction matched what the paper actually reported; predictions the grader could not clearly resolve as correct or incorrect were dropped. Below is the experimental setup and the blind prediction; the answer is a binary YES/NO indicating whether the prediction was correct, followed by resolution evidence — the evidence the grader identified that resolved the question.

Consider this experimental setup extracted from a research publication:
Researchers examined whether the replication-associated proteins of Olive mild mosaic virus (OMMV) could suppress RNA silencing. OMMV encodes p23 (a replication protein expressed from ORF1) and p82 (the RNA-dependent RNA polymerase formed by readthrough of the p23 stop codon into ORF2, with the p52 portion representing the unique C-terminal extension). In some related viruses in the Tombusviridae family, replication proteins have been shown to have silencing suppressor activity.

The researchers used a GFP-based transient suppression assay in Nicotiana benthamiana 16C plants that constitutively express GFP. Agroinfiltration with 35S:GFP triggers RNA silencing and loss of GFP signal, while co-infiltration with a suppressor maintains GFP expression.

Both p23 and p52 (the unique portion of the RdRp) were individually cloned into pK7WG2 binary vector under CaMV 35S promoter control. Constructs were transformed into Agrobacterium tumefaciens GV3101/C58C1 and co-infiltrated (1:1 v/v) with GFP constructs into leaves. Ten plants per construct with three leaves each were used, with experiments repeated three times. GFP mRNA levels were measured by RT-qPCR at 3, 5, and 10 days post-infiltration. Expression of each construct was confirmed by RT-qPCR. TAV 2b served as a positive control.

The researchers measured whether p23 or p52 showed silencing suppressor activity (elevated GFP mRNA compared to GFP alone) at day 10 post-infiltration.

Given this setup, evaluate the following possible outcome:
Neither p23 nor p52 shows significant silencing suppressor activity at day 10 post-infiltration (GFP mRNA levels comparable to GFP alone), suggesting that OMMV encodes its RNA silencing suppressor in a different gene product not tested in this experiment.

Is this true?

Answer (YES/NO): NO